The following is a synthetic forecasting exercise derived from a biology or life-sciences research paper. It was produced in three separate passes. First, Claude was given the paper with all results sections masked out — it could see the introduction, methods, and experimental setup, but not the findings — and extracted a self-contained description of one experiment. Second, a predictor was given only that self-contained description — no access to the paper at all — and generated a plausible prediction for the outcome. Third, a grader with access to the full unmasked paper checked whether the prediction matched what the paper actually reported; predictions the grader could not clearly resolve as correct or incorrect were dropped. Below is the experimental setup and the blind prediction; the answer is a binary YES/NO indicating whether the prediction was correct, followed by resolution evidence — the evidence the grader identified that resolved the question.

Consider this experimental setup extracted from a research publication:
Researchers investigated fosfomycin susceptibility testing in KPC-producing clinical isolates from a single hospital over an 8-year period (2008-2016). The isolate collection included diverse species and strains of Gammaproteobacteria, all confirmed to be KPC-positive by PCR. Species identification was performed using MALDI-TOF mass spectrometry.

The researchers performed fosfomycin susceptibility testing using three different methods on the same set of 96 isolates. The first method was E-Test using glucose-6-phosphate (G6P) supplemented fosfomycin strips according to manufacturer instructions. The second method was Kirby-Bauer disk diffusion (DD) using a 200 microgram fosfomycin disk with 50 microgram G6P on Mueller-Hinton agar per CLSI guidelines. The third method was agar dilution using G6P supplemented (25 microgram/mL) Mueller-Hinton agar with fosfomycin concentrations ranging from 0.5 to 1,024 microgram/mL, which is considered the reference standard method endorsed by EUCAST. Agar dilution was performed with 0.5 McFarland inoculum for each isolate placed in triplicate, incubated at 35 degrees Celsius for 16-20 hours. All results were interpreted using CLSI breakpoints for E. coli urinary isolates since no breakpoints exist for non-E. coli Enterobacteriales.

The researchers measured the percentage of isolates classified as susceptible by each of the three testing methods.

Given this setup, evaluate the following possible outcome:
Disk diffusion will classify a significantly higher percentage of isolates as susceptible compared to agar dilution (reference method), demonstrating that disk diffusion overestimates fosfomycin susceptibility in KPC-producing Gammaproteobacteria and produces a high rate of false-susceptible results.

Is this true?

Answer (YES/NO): NO